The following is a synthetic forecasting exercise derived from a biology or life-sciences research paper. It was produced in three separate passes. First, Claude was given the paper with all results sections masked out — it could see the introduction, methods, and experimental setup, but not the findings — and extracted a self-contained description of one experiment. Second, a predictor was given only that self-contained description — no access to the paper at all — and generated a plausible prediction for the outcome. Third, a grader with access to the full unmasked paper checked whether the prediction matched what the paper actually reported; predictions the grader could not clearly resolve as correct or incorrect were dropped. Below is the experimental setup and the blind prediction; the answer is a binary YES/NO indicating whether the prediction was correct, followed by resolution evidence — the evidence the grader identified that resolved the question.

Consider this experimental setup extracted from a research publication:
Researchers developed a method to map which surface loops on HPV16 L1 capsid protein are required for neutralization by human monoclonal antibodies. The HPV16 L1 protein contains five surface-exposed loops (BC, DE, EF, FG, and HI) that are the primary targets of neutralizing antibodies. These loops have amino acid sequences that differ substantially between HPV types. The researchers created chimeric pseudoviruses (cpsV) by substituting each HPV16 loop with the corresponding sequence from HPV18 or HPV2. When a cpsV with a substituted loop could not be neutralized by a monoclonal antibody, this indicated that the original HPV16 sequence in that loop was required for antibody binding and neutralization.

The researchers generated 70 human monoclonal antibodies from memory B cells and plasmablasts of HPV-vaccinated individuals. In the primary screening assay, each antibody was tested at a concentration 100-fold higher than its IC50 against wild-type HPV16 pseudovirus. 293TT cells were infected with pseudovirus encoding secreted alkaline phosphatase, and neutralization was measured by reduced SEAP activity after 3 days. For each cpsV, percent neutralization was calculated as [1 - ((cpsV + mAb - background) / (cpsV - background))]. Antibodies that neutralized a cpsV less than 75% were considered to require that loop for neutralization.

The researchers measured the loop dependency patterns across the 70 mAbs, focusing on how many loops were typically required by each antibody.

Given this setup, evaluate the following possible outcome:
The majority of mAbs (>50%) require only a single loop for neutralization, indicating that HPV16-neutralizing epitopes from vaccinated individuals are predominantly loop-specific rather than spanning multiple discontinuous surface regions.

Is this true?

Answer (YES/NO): YES